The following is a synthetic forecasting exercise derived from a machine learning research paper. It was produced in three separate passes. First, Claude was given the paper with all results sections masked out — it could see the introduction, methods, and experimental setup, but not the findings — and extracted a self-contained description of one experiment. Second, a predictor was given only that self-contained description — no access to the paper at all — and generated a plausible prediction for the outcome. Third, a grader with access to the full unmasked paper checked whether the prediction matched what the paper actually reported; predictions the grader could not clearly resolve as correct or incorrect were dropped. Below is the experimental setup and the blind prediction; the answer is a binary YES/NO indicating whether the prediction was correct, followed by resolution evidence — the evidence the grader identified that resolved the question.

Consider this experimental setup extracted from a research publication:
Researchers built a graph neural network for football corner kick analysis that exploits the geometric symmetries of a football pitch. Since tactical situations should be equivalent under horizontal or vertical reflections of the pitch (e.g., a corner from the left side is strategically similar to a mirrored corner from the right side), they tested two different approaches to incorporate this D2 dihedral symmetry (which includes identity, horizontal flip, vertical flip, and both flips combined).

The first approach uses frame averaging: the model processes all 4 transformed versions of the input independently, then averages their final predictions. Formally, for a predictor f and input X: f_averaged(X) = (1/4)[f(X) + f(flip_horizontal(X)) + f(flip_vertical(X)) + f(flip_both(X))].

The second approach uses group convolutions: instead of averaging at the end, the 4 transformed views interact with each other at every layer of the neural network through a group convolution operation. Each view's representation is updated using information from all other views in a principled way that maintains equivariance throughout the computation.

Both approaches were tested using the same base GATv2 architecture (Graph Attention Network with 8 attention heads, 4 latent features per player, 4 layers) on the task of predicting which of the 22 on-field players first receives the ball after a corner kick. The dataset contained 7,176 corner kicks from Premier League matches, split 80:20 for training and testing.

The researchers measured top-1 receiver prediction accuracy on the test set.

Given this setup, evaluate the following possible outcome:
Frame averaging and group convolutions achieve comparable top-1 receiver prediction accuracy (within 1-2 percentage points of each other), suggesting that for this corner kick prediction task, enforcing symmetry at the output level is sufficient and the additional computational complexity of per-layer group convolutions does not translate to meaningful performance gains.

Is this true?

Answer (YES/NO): NO